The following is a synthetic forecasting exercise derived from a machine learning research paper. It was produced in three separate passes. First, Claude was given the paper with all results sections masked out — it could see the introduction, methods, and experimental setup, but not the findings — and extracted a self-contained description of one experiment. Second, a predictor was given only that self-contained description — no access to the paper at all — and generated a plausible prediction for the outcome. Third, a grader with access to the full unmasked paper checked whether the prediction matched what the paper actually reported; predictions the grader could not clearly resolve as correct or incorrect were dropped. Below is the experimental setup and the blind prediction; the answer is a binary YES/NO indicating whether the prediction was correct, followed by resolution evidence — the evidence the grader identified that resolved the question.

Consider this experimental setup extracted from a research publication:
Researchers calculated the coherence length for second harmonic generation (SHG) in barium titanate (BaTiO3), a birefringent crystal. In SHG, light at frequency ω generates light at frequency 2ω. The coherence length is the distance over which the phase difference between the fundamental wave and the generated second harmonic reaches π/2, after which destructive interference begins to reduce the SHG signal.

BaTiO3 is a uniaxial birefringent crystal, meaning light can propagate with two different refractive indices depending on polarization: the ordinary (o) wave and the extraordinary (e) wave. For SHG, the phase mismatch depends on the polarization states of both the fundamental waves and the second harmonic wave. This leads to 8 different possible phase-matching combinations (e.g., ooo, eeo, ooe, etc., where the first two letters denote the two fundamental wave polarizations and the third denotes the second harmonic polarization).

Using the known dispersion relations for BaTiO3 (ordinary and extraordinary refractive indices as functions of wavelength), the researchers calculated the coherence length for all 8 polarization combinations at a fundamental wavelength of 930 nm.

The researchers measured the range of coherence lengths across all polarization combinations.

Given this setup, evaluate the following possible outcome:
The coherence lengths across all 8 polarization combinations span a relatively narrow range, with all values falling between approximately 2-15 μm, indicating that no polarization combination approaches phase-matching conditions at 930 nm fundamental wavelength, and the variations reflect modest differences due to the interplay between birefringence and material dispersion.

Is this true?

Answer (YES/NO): NO